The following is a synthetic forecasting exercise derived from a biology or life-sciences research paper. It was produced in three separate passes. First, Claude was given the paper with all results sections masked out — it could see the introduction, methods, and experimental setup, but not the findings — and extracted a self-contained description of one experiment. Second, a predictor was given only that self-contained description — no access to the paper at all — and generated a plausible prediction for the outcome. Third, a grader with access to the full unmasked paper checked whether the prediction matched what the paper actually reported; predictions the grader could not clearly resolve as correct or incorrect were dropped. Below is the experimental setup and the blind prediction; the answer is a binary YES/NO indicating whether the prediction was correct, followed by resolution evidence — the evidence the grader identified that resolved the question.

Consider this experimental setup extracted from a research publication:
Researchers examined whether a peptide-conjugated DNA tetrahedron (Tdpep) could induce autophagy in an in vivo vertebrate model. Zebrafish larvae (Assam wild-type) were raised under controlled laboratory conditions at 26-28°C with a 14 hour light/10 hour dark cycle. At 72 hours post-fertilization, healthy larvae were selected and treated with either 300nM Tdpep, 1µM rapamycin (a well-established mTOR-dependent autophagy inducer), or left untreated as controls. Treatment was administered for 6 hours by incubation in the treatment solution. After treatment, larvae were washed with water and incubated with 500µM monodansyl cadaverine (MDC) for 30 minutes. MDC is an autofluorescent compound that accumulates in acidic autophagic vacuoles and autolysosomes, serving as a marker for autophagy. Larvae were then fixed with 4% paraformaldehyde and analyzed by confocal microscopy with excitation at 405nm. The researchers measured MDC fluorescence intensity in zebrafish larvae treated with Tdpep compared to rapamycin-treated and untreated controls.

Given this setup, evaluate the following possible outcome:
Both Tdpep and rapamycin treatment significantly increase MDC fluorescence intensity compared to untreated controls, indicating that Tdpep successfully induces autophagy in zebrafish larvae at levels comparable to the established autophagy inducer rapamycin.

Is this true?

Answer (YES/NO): YES